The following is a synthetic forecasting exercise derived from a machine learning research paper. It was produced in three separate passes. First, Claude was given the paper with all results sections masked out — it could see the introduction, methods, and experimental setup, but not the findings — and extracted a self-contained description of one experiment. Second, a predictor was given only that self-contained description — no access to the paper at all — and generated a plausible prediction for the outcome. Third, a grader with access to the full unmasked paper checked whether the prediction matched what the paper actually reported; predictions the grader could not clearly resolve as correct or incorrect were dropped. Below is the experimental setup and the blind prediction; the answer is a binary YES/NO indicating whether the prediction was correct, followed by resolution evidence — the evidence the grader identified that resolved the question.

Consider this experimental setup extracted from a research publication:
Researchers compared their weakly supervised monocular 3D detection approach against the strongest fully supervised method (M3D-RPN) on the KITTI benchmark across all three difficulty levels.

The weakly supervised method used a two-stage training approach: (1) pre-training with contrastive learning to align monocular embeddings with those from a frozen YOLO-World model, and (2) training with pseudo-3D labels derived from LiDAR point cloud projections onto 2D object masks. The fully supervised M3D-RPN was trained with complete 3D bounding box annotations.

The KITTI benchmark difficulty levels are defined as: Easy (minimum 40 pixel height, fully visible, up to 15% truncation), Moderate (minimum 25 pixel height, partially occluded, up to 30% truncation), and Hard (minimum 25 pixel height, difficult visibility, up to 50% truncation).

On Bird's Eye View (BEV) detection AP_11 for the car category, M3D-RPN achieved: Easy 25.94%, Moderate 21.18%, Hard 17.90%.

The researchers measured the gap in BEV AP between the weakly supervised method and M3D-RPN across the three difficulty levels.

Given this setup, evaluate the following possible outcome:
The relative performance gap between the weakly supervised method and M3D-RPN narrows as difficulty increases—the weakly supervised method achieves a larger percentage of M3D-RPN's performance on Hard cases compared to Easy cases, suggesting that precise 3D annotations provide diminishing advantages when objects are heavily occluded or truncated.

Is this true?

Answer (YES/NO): NO